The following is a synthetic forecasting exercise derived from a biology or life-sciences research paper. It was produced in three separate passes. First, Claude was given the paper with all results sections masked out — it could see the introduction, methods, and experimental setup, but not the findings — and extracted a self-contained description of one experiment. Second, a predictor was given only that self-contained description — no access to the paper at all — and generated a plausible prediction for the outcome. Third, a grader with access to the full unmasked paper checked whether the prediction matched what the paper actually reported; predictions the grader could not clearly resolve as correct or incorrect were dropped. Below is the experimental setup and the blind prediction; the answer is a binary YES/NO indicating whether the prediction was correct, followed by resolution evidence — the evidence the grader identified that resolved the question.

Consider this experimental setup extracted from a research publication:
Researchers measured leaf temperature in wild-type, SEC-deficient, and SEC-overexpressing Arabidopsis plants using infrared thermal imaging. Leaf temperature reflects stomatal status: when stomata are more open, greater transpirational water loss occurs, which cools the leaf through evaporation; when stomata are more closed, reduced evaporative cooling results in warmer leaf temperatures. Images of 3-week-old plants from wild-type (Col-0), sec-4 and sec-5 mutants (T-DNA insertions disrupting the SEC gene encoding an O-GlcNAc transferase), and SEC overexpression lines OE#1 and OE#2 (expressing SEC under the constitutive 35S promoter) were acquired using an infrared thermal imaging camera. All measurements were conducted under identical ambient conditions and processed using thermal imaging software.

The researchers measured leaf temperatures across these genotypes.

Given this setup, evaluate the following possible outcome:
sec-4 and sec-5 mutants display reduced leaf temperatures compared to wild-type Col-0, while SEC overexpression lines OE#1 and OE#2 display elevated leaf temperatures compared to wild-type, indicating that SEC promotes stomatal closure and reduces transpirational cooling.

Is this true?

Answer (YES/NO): NO